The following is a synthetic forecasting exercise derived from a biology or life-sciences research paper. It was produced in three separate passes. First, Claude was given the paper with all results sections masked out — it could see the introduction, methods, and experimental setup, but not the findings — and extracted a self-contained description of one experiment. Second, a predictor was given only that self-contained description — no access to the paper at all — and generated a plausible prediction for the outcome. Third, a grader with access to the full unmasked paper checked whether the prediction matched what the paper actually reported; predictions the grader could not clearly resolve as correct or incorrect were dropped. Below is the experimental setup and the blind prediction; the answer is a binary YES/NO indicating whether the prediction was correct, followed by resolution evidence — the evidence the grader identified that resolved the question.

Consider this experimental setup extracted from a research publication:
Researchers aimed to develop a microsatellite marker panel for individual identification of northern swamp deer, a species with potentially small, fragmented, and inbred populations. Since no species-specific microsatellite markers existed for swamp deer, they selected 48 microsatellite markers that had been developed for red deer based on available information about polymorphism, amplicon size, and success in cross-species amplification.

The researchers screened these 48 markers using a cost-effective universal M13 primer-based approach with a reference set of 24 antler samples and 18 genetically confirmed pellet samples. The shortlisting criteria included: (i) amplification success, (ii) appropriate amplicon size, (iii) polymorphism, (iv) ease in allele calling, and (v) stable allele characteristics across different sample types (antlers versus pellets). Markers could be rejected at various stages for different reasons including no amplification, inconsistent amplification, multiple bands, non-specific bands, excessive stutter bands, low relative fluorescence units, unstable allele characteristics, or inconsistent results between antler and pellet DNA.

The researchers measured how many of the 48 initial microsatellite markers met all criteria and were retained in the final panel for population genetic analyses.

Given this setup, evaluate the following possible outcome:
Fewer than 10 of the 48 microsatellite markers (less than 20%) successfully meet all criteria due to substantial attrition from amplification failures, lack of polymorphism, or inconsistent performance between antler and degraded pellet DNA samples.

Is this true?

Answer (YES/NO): NO